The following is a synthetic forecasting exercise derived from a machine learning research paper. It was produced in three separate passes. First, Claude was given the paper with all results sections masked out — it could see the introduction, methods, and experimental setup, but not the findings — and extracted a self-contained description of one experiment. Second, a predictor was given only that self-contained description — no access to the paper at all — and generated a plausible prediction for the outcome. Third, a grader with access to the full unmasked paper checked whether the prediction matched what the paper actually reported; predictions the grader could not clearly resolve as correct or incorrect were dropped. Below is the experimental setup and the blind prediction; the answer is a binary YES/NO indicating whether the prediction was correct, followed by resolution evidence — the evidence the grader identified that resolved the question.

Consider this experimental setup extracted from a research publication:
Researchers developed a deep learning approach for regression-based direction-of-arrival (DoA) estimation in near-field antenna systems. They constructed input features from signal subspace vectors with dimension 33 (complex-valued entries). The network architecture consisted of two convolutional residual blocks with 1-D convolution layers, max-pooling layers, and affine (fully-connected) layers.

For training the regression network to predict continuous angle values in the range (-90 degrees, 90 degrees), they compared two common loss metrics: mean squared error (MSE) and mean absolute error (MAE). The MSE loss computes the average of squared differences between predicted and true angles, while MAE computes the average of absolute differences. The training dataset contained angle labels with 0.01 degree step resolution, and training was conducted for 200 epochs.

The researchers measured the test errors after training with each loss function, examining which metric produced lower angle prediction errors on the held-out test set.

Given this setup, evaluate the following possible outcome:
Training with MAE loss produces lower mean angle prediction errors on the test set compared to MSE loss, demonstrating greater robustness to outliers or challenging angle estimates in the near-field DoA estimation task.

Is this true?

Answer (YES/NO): YES